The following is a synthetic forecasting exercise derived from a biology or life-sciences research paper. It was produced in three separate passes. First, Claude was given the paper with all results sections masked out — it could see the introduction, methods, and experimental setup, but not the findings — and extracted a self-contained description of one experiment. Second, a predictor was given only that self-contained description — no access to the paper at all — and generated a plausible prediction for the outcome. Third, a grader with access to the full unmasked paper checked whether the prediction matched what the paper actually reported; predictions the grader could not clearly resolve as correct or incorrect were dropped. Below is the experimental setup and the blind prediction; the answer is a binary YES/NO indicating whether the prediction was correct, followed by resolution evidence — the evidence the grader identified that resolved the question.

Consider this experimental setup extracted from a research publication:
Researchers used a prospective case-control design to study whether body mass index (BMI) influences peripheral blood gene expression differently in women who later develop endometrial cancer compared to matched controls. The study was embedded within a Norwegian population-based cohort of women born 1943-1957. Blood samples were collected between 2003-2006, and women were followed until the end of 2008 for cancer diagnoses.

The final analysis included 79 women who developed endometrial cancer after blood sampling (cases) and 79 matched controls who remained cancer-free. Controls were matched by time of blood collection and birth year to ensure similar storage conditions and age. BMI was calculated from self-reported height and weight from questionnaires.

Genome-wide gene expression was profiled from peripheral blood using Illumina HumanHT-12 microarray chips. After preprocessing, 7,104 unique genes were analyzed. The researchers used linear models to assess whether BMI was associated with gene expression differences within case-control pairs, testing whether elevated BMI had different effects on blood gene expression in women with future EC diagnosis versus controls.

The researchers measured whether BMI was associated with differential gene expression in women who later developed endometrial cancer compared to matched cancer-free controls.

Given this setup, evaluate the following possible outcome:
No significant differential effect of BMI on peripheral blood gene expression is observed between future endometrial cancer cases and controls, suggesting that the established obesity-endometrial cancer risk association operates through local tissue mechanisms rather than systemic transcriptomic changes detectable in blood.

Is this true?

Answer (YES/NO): NO